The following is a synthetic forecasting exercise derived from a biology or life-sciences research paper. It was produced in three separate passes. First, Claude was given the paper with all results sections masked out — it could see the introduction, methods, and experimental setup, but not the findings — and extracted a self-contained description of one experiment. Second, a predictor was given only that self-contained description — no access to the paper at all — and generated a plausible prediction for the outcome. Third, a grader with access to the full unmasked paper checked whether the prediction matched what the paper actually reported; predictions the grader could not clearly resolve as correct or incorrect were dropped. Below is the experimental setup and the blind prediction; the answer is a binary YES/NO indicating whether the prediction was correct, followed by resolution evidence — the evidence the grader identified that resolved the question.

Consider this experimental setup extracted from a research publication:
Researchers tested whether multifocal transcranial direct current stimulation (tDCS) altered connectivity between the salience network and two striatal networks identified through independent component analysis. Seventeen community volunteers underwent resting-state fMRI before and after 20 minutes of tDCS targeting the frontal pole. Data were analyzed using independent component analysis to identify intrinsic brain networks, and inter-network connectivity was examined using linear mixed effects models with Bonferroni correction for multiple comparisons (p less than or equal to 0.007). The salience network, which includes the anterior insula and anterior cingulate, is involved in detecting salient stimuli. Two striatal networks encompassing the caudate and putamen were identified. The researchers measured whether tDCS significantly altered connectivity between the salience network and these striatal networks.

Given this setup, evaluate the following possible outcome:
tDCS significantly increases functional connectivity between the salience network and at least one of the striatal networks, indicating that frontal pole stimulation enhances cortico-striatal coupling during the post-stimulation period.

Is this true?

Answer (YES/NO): NO